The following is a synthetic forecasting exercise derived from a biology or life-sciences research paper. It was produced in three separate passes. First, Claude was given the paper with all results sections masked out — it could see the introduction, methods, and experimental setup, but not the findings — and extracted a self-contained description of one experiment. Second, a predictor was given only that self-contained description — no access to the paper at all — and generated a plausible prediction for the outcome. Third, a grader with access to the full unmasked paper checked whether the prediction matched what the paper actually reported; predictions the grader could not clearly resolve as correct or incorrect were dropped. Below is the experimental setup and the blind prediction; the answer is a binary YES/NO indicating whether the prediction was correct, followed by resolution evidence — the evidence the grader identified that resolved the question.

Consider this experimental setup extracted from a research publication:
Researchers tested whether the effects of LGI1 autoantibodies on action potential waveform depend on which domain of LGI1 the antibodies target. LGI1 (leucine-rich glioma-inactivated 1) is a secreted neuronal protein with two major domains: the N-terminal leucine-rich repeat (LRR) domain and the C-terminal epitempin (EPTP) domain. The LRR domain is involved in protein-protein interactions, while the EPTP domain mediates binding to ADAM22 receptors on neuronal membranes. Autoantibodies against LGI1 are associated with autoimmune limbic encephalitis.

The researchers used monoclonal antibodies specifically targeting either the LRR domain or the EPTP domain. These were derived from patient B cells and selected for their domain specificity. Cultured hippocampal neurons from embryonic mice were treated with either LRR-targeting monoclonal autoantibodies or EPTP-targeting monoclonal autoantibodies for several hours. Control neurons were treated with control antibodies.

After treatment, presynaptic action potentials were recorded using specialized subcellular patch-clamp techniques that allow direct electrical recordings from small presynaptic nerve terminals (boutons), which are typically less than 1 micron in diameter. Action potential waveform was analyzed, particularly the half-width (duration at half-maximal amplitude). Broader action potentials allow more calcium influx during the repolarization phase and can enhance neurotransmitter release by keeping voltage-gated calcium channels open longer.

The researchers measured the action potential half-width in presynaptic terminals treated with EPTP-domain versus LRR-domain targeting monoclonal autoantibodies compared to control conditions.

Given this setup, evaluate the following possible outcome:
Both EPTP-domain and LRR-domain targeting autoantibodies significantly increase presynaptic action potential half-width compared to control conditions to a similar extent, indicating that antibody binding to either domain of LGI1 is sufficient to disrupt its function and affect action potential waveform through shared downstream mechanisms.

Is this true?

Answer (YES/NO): NO